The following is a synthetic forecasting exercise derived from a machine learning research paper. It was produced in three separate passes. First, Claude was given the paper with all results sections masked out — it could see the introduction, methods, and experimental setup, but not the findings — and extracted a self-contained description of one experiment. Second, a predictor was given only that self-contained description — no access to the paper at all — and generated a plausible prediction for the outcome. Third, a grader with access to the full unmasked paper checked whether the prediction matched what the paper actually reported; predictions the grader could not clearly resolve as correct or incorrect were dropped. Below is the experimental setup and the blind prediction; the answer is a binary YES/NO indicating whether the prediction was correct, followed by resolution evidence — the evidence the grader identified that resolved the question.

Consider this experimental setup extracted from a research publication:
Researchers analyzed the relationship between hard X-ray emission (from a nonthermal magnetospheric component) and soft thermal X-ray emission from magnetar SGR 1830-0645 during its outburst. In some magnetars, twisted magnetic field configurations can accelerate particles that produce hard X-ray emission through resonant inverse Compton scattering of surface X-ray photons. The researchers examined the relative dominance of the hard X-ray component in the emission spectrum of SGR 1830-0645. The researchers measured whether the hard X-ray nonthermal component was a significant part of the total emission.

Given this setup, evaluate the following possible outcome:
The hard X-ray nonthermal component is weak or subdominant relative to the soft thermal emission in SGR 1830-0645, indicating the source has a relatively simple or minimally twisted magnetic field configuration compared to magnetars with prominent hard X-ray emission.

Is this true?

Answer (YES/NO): YES